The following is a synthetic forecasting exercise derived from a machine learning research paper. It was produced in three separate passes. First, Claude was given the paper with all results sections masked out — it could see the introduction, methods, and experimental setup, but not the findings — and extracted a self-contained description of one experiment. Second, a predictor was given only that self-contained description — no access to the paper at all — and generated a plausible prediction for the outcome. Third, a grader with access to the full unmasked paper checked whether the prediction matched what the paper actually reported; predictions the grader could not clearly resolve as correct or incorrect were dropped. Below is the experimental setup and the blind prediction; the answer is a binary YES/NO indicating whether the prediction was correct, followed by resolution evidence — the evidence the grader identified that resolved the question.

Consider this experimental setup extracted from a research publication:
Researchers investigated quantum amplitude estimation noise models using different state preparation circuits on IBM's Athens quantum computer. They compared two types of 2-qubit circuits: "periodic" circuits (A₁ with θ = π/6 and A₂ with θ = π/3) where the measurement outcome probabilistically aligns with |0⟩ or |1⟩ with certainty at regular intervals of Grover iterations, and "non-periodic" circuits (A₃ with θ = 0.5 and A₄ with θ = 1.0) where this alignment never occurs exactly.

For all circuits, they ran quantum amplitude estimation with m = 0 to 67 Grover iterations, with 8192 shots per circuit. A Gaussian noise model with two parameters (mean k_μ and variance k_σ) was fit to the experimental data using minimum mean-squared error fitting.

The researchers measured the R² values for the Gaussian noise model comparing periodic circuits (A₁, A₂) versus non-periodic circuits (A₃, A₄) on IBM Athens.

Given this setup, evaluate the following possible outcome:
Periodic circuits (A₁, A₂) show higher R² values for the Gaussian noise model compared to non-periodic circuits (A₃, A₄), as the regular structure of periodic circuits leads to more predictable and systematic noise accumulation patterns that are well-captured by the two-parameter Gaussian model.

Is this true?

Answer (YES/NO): NO